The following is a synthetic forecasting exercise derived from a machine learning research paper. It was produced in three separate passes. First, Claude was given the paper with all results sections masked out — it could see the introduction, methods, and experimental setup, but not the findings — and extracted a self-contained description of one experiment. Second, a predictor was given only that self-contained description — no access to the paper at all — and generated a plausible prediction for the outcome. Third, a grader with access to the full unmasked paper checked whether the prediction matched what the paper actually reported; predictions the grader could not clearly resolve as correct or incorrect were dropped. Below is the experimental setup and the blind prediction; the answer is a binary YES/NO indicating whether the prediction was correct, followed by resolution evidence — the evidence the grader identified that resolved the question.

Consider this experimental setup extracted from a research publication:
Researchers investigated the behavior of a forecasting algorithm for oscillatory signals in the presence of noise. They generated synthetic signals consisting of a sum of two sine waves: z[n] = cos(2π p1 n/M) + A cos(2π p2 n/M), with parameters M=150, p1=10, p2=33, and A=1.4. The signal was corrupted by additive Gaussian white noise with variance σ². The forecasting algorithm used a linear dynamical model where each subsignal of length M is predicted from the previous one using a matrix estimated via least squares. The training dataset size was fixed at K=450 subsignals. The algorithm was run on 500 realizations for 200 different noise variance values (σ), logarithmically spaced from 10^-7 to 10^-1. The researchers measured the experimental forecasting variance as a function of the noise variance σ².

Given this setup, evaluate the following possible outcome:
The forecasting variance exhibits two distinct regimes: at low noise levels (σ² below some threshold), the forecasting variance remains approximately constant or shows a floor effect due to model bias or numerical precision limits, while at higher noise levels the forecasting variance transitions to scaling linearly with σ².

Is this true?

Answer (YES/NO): NO